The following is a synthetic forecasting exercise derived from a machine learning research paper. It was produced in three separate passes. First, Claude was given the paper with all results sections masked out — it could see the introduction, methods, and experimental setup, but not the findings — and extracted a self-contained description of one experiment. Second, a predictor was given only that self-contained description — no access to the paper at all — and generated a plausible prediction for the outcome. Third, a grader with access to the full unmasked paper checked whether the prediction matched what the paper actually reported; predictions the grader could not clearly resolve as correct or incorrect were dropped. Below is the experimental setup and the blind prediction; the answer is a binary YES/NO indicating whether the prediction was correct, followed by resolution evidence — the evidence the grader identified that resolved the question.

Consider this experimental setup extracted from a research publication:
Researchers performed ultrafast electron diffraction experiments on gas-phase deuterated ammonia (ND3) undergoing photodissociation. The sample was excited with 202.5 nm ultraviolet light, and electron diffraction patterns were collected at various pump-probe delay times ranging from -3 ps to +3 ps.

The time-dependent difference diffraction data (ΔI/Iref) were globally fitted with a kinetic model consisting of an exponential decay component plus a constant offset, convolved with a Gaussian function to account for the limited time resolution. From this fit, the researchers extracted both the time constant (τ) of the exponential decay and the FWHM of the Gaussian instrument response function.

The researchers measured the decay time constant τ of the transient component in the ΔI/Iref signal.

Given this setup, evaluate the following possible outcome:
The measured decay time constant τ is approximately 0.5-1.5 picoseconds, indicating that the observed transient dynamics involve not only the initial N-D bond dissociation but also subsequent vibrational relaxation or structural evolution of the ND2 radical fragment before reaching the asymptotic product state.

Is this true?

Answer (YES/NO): NO